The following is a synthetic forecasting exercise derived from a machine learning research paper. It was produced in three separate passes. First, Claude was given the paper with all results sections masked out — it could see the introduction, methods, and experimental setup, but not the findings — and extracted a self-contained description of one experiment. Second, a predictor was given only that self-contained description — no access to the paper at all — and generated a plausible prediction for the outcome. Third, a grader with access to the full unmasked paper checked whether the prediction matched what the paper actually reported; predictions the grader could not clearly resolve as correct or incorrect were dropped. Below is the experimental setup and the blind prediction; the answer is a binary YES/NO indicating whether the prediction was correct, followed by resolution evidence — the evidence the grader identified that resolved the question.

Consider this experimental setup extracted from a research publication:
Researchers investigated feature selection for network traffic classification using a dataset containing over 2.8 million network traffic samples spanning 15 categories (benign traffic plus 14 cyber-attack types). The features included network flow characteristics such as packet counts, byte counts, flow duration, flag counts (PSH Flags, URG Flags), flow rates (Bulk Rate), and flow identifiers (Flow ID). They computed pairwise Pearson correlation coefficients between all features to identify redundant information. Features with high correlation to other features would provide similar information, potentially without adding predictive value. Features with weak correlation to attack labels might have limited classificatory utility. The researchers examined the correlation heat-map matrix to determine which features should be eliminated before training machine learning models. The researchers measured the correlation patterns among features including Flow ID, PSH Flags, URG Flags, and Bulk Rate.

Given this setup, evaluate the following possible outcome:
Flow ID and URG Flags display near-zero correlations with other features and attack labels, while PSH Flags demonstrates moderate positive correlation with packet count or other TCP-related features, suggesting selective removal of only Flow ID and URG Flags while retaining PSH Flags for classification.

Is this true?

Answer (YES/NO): NO